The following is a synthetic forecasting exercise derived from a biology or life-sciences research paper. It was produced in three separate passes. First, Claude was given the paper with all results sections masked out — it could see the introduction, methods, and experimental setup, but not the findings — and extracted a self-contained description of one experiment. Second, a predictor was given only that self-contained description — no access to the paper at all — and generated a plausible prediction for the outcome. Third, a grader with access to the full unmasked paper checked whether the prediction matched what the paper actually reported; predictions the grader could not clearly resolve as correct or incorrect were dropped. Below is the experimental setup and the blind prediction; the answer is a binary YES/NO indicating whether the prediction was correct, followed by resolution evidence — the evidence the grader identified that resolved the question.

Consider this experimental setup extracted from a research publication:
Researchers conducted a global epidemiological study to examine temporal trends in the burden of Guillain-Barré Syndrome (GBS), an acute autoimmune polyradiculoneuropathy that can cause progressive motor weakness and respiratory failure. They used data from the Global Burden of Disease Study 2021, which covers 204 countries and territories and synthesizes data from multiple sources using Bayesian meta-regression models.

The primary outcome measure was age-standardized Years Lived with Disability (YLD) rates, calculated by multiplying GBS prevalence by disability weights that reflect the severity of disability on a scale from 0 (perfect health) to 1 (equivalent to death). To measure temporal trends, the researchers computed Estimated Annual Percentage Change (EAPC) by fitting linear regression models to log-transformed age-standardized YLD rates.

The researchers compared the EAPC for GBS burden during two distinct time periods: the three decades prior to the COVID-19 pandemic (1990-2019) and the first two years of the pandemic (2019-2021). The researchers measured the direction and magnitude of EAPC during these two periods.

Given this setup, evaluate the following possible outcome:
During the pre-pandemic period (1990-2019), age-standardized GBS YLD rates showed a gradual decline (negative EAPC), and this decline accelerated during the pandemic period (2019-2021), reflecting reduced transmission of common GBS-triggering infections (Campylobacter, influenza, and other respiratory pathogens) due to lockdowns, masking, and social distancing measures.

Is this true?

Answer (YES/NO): NO